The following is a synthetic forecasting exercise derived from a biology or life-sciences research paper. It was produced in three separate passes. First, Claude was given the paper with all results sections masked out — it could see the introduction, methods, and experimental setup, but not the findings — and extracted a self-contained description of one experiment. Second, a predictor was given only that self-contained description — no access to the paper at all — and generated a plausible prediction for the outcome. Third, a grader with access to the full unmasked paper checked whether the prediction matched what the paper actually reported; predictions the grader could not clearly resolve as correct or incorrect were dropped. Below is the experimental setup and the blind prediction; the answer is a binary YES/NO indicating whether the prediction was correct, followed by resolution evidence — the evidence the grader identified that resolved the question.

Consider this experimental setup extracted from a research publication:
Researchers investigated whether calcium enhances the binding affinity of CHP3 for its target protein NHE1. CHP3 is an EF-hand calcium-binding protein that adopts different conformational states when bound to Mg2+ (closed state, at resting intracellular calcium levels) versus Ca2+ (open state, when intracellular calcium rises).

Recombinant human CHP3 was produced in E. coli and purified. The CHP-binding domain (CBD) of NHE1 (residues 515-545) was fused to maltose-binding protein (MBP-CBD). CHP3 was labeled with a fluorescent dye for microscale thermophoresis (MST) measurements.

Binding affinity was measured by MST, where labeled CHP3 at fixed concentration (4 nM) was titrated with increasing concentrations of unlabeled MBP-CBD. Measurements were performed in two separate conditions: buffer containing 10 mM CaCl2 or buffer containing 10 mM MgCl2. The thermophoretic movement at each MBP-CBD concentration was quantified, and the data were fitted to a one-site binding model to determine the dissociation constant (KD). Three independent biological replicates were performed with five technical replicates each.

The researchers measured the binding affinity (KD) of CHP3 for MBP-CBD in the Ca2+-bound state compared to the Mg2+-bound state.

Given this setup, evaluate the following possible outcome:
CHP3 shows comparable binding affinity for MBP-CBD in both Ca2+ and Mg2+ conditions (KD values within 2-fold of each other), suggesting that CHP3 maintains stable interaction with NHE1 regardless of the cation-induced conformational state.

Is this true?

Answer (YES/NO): NO